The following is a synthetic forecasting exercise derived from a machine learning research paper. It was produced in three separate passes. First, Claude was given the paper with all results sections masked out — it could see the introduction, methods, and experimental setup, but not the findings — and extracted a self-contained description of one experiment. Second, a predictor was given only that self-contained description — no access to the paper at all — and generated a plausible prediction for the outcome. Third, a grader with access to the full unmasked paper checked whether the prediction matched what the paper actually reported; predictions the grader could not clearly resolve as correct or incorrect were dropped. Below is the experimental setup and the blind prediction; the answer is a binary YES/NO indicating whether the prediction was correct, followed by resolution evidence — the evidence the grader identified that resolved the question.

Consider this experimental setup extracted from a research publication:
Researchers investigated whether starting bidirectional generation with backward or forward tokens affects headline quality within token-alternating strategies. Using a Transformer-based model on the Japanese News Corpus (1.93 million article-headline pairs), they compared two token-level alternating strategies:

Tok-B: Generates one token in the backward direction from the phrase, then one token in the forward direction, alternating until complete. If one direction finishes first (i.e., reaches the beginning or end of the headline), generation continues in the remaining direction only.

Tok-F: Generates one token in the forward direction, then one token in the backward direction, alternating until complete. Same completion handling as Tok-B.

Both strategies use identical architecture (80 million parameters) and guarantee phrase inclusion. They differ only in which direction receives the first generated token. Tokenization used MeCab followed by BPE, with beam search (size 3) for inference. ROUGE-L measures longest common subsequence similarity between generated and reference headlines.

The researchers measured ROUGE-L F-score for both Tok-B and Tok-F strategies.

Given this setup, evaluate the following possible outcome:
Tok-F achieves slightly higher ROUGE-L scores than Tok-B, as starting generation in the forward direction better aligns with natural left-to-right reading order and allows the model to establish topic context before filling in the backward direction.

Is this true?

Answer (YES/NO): NO